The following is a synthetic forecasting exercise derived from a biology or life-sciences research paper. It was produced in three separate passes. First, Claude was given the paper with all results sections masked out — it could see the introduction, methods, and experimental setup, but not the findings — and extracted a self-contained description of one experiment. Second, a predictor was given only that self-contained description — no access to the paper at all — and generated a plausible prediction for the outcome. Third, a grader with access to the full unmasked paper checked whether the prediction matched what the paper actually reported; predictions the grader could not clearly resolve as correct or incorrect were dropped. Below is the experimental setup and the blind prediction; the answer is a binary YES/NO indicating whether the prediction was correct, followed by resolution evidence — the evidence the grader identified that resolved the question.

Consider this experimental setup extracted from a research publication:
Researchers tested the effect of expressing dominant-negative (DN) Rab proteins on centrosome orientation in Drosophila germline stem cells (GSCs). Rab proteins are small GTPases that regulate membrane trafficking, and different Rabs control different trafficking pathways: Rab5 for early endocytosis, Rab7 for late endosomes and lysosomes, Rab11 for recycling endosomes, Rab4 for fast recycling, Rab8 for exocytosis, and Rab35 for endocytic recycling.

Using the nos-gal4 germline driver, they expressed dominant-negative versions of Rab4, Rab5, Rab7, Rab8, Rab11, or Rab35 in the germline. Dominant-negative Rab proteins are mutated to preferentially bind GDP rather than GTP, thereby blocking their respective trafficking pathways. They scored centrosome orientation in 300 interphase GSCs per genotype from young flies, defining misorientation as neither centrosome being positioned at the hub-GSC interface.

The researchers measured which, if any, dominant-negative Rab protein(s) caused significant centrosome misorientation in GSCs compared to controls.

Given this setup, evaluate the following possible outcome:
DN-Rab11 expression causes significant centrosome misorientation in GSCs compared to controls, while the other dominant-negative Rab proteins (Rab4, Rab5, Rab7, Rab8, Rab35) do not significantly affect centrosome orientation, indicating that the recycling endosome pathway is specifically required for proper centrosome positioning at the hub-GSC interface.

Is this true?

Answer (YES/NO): NO